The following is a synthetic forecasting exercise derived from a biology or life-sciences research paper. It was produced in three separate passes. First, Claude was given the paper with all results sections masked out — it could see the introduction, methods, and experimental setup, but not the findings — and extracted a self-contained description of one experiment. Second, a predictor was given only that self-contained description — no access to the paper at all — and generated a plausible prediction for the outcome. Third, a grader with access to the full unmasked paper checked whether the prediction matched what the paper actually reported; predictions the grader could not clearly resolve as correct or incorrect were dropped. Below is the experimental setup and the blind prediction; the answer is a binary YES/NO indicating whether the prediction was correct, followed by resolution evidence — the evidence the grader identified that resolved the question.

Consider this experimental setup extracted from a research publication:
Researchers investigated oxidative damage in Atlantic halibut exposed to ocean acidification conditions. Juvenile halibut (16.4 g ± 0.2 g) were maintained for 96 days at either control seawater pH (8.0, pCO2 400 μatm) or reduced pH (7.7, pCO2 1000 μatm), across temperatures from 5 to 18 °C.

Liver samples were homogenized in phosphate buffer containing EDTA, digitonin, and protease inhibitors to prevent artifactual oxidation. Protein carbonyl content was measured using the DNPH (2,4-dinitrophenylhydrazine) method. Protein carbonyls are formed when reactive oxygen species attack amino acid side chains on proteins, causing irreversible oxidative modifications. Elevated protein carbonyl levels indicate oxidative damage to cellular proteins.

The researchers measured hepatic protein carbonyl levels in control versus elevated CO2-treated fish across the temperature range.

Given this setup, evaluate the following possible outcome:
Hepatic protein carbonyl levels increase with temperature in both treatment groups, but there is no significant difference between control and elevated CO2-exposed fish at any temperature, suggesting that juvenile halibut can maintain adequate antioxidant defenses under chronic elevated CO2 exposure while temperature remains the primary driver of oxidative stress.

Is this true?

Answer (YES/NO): NO